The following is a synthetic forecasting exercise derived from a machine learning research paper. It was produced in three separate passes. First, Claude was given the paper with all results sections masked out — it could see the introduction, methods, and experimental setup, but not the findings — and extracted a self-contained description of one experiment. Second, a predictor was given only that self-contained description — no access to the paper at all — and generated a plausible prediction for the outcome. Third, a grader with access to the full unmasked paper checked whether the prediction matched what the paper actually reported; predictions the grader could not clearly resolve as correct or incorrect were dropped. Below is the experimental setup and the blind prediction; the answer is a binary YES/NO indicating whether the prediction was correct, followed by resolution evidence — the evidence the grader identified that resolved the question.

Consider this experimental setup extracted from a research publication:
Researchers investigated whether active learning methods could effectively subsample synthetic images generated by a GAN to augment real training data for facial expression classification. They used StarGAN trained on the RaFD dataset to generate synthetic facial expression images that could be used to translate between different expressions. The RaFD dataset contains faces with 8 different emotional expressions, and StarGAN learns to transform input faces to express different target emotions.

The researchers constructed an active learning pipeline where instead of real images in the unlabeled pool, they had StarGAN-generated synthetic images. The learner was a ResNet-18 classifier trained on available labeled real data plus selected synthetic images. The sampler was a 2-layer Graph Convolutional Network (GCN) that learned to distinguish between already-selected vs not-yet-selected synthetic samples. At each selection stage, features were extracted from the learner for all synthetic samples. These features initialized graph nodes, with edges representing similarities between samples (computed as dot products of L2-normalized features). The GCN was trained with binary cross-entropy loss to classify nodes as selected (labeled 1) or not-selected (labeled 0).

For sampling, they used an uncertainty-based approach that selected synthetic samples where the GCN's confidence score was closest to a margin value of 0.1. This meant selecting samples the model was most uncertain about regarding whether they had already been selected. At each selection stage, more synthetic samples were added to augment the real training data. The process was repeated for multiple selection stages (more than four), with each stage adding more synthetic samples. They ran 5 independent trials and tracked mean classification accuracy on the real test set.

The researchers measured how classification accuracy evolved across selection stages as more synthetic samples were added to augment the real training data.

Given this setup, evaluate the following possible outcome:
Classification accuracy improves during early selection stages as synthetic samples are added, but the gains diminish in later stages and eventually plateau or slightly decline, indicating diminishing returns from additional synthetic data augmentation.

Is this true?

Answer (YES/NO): YES